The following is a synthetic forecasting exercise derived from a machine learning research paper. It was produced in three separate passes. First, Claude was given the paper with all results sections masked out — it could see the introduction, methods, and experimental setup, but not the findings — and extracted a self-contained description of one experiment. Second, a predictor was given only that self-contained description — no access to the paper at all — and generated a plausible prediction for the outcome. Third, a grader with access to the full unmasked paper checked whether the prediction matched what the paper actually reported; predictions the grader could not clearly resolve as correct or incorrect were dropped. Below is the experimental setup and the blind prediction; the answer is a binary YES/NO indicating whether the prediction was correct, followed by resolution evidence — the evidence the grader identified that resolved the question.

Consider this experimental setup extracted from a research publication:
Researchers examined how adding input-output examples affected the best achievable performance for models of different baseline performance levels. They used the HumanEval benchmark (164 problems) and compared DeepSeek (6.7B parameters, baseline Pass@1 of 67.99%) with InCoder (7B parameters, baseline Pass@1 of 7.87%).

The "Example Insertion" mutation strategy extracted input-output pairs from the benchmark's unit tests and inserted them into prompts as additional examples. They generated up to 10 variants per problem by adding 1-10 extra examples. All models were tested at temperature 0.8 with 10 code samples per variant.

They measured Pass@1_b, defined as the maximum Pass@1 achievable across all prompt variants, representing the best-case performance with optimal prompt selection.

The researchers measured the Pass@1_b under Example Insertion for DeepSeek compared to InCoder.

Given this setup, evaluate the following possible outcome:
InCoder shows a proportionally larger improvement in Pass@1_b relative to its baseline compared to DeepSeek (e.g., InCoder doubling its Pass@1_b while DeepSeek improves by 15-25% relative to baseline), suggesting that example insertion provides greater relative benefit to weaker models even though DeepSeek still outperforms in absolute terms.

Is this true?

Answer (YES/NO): NO